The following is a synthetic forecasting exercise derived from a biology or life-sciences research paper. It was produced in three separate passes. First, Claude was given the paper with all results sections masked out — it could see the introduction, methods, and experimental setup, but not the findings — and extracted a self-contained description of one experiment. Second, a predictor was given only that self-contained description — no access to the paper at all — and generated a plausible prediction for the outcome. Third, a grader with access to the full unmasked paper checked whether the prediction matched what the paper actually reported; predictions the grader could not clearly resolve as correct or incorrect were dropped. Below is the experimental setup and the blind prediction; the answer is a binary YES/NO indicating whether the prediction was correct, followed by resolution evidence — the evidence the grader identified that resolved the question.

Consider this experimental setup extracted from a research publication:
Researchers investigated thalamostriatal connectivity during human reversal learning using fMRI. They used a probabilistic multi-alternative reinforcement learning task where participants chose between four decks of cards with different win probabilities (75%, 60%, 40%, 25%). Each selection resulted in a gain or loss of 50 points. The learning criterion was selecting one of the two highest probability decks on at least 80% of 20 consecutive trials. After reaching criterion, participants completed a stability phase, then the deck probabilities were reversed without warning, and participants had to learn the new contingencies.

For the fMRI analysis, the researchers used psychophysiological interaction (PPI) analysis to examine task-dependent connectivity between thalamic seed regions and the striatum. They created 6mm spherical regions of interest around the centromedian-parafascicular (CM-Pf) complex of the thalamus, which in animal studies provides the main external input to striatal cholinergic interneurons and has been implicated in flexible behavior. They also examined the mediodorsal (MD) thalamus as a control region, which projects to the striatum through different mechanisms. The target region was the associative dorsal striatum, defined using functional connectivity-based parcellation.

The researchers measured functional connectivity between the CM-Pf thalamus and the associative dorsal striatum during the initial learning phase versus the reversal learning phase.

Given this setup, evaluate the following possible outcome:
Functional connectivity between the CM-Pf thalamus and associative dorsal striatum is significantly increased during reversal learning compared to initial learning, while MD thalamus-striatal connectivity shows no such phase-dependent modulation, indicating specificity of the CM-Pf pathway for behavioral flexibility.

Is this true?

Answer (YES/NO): YES